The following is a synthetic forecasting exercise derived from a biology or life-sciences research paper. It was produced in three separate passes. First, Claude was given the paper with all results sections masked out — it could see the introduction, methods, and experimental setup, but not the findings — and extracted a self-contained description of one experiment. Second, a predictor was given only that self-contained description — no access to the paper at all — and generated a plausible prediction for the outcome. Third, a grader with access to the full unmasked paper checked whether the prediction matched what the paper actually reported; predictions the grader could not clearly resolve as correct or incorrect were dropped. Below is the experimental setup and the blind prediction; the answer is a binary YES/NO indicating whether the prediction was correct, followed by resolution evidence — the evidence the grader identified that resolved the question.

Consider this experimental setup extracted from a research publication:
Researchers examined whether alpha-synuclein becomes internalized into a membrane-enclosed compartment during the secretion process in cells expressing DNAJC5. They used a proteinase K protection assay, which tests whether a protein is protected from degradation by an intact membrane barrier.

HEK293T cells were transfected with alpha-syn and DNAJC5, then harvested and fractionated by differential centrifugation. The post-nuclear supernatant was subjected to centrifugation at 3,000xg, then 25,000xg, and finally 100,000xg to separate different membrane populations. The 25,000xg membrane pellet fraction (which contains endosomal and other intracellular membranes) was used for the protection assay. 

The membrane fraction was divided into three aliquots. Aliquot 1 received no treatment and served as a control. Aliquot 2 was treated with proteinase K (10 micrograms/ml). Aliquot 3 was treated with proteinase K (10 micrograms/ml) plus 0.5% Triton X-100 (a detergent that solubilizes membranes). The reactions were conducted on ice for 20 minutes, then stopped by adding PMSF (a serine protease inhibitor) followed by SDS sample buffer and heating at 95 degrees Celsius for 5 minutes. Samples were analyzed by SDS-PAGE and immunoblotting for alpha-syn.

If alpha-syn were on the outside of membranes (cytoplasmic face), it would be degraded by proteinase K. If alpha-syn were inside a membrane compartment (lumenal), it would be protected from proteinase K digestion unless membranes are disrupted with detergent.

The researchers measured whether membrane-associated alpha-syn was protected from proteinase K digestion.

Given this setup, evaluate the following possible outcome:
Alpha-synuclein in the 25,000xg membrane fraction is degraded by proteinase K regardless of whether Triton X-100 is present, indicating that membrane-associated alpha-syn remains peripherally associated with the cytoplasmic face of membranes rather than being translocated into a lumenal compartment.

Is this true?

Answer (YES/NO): NO